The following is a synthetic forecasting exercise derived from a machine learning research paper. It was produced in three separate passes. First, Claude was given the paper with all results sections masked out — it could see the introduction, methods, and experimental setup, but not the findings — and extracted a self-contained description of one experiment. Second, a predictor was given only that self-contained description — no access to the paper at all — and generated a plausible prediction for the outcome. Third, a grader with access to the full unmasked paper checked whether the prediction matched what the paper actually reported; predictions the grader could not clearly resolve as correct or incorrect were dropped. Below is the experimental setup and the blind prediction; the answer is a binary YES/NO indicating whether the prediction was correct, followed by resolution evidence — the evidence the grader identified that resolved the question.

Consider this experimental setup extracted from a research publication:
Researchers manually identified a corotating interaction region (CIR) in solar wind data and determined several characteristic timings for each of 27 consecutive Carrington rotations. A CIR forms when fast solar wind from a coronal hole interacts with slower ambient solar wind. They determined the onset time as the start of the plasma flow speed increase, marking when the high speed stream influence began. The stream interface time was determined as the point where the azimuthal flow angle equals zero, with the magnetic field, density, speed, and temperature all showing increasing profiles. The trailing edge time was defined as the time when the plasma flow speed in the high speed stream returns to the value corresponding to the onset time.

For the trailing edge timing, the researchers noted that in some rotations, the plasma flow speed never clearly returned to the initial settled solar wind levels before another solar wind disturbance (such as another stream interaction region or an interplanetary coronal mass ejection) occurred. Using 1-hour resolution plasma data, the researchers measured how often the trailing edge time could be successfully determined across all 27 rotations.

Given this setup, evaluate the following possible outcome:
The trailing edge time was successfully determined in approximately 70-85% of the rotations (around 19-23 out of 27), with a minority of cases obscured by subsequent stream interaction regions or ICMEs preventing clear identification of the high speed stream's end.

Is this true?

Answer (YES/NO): NO